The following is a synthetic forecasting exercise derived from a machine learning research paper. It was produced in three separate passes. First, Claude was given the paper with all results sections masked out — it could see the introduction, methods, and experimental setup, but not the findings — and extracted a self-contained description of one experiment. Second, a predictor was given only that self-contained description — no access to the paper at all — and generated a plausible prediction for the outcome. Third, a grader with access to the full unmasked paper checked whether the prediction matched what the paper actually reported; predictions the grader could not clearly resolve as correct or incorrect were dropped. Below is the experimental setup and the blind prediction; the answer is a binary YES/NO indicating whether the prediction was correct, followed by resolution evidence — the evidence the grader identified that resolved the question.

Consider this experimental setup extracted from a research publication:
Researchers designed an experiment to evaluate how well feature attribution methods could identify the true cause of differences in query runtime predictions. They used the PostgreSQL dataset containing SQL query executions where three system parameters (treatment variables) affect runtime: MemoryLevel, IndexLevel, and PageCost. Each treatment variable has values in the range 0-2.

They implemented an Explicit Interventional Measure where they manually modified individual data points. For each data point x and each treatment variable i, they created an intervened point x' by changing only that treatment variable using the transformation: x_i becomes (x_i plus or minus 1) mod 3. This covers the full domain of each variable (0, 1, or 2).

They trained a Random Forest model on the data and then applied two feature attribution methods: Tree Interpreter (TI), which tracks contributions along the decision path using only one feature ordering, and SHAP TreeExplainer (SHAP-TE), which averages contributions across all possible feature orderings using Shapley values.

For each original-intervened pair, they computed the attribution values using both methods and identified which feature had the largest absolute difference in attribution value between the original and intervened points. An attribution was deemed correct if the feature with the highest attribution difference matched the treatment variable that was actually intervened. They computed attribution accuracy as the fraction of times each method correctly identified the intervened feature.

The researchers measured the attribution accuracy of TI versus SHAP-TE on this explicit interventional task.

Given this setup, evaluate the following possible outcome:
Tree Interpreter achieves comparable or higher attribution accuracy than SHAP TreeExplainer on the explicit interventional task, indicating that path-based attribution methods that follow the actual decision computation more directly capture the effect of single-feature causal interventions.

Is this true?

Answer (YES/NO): YES